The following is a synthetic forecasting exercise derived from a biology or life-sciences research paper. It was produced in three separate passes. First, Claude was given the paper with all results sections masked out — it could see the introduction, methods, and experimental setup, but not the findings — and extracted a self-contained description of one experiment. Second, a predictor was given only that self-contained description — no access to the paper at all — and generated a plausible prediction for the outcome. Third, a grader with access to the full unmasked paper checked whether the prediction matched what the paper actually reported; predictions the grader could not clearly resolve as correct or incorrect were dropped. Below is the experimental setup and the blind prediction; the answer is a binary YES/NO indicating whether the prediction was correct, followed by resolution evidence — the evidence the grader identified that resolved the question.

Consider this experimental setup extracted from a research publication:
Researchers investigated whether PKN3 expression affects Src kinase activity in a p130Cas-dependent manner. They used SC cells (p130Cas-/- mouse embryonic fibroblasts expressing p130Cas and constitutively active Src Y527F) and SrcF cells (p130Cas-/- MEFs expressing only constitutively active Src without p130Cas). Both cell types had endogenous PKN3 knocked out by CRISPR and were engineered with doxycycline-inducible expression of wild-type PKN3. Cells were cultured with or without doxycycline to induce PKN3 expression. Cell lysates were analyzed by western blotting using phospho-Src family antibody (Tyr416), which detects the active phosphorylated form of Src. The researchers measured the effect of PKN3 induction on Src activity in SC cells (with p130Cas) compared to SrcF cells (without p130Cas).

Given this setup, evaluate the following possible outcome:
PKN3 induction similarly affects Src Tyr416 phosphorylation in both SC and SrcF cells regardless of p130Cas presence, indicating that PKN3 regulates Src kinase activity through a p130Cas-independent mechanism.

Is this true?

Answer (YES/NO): NO